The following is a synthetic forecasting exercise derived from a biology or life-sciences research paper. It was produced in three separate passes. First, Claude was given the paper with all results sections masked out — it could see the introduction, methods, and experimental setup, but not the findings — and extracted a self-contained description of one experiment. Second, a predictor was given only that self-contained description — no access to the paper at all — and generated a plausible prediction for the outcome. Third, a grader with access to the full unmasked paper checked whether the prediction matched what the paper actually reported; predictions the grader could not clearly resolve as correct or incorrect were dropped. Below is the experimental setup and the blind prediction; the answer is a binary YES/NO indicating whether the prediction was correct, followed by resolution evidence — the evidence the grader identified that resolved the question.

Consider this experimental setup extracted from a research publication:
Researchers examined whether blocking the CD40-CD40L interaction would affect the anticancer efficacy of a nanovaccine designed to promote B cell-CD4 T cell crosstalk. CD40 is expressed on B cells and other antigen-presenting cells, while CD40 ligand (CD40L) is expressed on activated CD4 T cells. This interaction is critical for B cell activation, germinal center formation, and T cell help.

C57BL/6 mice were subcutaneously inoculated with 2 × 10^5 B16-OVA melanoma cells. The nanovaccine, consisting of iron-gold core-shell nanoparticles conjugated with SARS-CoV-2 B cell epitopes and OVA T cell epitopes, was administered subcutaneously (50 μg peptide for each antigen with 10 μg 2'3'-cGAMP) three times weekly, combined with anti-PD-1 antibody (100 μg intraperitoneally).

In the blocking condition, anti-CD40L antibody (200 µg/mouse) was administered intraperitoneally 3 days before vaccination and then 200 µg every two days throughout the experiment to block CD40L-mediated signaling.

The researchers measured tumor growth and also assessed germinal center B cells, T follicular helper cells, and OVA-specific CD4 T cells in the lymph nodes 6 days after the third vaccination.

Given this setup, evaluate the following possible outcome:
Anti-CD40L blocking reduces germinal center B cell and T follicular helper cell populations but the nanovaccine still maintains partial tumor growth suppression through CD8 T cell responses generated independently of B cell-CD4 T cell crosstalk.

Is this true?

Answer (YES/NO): NO